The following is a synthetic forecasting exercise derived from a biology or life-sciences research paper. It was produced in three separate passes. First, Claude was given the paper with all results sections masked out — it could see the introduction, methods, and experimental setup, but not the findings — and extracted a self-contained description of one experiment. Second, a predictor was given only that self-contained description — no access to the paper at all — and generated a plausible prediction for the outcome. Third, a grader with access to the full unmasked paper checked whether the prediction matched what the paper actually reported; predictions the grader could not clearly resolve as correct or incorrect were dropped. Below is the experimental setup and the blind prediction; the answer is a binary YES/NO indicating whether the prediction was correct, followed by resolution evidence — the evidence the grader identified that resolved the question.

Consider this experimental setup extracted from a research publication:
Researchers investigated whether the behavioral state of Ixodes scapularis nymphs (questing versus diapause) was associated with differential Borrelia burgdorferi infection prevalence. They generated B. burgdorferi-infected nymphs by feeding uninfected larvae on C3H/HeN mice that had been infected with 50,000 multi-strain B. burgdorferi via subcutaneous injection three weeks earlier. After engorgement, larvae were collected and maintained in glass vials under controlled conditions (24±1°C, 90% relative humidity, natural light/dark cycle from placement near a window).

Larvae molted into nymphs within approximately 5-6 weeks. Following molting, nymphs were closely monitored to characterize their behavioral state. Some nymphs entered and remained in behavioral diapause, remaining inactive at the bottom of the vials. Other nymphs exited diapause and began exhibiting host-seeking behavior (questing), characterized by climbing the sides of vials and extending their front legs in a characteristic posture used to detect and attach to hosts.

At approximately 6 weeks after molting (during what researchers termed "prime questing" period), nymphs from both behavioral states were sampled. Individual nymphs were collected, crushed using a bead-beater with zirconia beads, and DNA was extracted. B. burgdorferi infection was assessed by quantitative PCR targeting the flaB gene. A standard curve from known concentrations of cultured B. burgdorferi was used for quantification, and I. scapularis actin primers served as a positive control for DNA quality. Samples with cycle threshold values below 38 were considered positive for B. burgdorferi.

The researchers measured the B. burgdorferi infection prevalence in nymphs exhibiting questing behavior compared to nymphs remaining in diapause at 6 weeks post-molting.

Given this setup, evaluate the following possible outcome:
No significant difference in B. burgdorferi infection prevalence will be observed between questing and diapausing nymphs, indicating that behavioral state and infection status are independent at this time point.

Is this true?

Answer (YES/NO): NO